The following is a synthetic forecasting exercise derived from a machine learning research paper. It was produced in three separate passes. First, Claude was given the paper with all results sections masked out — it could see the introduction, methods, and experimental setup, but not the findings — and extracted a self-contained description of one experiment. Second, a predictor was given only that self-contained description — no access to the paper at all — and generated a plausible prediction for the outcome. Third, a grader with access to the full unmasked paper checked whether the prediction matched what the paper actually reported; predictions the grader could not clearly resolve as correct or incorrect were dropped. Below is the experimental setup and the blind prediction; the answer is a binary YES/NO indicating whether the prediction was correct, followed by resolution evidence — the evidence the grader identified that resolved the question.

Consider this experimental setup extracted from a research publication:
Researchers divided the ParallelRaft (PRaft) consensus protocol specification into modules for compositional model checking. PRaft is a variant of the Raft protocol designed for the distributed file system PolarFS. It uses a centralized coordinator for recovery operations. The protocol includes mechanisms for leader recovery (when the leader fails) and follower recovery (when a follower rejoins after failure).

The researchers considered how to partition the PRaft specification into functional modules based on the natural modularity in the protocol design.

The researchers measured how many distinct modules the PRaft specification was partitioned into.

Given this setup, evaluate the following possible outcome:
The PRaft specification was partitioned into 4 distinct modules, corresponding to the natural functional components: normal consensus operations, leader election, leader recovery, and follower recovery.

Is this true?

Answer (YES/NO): NO